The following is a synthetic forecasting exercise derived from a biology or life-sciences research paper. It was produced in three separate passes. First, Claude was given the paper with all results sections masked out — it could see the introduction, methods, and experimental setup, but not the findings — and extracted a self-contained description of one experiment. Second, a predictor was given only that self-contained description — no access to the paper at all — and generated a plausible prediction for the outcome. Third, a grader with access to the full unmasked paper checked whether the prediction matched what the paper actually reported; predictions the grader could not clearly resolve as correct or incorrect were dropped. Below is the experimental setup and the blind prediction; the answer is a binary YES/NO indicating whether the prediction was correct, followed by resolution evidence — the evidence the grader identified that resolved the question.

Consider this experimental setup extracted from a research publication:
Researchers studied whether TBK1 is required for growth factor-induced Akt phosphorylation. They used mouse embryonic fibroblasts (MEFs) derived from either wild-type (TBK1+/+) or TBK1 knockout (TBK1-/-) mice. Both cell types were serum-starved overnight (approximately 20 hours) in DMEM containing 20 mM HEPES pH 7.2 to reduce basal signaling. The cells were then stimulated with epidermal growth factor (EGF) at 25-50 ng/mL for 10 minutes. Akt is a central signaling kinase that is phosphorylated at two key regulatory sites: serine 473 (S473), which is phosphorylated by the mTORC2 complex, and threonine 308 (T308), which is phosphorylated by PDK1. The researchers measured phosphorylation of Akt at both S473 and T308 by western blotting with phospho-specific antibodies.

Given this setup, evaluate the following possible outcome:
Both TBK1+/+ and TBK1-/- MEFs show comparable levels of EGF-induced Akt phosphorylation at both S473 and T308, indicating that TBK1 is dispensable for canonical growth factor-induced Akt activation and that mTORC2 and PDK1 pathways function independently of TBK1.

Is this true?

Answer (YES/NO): NO